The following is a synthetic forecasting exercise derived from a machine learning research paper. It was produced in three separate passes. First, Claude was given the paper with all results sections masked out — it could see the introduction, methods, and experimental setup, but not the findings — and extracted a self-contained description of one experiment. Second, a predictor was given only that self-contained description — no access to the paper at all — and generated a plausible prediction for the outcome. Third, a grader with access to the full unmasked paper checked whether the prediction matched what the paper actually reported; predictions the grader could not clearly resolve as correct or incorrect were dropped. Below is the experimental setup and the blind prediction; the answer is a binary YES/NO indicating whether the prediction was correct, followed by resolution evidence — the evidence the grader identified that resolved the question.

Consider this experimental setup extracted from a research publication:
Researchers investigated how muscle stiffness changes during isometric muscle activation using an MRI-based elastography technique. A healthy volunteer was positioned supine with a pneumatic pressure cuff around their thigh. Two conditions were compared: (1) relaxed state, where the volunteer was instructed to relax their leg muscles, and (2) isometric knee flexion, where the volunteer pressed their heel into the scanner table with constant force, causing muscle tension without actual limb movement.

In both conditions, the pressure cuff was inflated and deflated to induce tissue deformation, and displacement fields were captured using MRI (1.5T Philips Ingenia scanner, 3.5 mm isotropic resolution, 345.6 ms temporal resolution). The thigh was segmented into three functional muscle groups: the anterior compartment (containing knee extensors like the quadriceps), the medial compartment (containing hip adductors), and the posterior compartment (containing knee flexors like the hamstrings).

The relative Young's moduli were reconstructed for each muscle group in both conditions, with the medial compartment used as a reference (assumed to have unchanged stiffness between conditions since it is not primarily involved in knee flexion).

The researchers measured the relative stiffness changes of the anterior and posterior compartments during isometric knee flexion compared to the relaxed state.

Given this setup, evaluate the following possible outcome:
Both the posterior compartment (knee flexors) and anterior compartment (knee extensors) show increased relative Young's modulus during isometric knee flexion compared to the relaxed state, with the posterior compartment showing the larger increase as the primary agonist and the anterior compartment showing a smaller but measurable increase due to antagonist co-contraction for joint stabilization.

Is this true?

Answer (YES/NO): YES